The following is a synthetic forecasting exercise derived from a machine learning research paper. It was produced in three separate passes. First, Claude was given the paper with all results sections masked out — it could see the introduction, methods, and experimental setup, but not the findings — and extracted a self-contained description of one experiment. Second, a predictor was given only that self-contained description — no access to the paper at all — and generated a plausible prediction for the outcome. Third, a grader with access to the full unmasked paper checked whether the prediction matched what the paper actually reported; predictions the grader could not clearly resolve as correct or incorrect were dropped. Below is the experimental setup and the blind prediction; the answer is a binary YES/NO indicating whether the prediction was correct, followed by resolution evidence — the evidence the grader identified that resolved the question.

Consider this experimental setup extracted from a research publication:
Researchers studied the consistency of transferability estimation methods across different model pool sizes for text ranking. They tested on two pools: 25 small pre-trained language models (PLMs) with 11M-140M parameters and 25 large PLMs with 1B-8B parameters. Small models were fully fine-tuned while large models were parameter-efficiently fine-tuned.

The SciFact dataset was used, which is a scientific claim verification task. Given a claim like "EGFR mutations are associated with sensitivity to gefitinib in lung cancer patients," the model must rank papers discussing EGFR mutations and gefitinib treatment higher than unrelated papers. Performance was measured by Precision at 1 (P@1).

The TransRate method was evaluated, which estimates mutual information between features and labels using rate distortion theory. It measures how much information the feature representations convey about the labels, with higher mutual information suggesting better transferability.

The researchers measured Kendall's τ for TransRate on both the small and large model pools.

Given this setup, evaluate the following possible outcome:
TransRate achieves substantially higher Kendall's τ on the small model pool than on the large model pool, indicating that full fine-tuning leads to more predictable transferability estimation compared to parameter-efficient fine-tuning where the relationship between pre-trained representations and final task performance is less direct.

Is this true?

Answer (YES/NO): NO